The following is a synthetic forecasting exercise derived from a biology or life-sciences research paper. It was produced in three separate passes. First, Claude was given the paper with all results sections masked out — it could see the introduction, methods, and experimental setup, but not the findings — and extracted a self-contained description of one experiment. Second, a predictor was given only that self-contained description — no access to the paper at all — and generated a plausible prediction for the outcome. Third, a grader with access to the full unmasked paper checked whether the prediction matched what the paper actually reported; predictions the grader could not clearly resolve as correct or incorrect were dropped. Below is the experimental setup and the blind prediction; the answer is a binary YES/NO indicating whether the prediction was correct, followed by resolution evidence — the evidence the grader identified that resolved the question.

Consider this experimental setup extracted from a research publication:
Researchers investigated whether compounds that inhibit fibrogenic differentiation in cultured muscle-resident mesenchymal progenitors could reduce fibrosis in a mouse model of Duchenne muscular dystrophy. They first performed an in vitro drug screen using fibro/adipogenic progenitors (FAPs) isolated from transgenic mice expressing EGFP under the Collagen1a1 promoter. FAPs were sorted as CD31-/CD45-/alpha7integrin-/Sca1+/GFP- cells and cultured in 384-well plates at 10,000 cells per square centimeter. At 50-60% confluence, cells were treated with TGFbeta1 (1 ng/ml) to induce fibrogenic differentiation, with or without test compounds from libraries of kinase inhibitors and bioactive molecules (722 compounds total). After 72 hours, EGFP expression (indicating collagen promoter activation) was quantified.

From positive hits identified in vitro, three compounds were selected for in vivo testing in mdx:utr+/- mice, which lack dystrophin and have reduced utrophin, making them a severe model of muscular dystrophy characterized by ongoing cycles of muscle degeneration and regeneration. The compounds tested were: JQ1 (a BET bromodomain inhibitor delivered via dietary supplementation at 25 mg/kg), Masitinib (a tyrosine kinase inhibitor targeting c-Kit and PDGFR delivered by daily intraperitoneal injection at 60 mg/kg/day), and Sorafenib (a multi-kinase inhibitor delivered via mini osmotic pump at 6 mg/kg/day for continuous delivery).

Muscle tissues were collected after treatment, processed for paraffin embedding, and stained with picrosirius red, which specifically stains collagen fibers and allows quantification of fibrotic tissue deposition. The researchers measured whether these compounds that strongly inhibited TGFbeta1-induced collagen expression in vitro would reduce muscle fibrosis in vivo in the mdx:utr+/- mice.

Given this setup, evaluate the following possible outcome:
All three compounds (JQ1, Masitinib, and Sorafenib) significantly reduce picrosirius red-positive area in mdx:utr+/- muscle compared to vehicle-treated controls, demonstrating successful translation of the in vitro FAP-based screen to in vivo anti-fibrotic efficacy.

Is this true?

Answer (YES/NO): NO